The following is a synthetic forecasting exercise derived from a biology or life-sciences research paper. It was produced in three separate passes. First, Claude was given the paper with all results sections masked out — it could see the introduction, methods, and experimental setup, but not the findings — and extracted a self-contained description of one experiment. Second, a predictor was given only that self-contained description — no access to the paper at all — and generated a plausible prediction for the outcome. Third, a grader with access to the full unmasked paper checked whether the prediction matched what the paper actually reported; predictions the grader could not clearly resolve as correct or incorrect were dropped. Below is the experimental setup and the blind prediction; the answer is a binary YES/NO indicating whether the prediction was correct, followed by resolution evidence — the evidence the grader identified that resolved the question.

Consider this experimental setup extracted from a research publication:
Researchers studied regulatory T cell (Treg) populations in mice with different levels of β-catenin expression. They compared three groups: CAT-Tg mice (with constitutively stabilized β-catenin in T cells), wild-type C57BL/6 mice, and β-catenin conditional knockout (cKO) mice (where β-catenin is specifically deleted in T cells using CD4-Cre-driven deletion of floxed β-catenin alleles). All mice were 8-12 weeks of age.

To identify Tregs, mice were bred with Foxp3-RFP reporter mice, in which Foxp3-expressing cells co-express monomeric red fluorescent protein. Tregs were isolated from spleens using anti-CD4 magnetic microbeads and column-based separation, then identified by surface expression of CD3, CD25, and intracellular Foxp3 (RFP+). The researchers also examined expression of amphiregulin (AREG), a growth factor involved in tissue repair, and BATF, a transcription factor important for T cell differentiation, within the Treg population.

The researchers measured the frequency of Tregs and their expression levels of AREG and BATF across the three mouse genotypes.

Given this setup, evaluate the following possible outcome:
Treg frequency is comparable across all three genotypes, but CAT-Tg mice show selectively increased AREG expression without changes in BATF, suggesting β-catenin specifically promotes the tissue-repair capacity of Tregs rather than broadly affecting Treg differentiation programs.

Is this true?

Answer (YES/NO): NO